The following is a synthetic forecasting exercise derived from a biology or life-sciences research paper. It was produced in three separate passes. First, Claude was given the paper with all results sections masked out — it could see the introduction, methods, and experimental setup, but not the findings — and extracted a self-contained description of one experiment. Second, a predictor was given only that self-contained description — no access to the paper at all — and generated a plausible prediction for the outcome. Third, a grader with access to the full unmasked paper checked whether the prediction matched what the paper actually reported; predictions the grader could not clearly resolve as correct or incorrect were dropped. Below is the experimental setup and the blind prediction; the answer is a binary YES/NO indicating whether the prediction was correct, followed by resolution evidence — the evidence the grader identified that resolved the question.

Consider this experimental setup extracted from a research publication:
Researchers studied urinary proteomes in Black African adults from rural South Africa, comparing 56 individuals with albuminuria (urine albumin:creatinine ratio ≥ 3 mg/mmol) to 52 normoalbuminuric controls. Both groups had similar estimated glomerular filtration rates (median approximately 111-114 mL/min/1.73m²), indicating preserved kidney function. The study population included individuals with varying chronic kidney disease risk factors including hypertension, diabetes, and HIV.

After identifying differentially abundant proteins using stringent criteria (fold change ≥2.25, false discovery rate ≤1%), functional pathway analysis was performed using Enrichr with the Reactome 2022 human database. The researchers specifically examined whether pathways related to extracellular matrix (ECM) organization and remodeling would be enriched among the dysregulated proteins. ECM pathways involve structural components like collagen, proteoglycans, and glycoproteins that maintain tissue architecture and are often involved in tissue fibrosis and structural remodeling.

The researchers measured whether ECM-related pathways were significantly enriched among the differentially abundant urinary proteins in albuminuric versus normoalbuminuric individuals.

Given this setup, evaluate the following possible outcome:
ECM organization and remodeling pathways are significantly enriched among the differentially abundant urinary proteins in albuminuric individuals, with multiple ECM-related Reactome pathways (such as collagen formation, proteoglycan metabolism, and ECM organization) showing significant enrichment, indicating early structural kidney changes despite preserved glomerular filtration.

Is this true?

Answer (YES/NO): YES